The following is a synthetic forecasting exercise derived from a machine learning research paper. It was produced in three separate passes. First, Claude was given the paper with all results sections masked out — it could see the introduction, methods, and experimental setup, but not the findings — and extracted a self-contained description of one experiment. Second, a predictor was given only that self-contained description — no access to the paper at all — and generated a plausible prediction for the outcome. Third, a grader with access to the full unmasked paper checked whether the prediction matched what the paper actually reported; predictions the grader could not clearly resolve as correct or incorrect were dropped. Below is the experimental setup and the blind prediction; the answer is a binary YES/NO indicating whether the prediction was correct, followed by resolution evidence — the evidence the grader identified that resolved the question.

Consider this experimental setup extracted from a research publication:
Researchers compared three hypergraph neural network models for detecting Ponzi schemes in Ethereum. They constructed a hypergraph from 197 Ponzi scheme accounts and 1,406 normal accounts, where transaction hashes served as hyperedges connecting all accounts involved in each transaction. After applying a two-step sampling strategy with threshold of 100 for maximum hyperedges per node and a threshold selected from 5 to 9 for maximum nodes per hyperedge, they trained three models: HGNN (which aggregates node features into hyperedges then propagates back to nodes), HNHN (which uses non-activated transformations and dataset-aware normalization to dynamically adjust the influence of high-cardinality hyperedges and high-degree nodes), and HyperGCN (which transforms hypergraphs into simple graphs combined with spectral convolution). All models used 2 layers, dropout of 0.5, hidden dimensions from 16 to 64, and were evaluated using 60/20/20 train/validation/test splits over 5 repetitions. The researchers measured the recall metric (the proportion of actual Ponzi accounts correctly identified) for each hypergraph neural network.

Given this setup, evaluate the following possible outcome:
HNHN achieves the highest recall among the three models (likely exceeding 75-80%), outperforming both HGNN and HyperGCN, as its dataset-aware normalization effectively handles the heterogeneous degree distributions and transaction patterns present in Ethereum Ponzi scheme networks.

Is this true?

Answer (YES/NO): NO